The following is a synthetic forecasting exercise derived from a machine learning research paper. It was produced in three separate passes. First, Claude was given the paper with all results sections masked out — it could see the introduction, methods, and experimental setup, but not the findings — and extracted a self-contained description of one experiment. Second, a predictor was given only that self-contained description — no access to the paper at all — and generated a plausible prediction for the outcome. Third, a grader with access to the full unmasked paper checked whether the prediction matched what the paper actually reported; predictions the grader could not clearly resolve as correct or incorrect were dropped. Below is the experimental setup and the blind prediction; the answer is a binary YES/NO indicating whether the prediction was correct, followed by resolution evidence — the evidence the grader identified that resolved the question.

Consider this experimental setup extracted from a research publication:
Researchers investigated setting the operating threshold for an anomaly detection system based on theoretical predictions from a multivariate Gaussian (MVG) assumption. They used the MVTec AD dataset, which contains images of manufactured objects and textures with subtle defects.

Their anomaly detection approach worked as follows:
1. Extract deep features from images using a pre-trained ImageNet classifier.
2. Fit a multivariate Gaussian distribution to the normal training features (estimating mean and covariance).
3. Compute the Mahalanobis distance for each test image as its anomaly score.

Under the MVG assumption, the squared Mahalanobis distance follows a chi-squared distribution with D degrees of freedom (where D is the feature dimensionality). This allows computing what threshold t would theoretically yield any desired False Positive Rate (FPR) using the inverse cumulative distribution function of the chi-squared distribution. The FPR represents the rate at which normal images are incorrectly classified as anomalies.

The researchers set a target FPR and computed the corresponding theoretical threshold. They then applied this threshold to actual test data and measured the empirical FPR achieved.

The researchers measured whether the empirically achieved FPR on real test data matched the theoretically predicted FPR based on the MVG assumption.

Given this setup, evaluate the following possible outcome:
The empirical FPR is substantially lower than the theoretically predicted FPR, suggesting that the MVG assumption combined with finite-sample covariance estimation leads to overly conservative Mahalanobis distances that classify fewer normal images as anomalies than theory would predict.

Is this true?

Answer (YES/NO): NO